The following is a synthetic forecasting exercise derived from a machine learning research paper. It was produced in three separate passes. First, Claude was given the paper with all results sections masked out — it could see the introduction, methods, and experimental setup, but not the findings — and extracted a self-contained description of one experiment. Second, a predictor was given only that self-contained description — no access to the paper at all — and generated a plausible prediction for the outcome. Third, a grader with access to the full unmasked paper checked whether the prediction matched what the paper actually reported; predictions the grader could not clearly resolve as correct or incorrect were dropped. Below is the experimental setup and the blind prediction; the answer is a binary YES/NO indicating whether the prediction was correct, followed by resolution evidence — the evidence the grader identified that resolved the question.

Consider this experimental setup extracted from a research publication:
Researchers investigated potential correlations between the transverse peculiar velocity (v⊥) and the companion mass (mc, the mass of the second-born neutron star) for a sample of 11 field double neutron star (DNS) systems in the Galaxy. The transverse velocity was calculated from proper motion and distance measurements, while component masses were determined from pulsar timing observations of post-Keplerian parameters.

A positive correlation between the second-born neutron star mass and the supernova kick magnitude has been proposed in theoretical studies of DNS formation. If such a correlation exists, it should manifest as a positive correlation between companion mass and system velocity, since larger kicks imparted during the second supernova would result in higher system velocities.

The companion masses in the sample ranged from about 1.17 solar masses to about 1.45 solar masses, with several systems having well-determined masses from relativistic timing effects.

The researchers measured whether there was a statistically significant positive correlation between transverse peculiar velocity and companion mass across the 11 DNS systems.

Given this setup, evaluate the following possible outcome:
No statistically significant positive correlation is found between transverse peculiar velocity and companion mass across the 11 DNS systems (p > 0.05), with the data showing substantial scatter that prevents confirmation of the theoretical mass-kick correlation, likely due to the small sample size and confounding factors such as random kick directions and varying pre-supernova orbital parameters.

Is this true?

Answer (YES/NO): NO